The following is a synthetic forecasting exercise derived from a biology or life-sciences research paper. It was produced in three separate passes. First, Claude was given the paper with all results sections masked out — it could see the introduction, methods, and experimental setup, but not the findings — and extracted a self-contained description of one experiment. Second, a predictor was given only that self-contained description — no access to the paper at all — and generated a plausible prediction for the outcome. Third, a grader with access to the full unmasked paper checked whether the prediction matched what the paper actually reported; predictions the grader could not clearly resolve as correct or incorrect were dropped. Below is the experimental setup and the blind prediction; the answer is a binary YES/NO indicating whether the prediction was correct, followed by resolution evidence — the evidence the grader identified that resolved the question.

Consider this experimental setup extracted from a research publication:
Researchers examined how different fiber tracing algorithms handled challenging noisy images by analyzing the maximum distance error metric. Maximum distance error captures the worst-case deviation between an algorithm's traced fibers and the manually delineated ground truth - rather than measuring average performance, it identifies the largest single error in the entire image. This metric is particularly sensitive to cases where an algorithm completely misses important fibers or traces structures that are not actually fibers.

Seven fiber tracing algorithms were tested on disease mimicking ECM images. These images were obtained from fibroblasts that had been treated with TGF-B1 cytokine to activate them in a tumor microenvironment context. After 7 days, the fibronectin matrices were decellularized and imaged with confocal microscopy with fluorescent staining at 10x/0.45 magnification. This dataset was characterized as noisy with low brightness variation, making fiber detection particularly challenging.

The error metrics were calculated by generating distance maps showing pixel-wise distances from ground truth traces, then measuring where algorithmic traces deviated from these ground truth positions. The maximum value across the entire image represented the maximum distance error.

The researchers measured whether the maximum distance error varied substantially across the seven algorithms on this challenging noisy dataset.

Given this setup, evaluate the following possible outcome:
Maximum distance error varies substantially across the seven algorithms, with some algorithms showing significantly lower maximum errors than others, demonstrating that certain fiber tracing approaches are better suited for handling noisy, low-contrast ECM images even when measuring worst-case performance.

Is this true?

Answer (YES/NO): YES